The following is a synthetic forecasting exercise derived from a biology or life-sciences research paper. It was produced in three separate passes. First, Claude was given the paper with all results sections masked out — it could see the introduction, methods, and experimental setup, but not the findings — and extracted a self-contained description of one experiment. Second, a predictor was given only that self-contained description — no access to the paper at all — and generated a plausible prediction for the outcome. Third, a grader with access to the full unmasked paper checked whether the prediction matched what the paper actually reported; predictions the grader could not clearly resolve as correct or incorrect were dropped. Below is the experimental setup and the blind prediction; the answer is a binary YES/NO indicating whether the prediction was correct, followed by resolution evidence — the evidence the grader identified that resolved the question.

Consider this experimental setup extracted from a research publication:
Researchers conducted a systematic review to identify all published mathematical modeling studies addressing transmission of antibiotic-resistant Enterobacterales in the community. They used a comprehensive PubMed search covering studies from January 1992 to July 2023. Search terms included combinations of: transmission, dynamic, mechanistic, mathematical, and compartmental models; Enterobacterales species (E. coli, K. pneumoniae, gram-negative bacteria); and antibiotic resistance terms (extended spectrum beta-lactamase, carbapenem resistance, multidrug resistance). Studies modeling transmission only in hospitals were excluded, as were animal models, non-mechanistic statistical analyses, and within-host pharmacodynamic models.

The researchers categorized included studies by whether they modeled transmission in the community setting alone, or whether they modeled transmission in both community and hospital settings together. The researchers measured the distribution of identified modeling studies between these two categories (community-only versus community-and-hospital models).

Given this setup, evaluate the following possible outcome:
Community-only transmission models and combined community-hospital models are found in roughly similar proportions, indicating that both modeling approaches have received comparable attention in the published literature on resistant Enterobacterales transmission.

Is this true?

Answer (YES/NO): NO